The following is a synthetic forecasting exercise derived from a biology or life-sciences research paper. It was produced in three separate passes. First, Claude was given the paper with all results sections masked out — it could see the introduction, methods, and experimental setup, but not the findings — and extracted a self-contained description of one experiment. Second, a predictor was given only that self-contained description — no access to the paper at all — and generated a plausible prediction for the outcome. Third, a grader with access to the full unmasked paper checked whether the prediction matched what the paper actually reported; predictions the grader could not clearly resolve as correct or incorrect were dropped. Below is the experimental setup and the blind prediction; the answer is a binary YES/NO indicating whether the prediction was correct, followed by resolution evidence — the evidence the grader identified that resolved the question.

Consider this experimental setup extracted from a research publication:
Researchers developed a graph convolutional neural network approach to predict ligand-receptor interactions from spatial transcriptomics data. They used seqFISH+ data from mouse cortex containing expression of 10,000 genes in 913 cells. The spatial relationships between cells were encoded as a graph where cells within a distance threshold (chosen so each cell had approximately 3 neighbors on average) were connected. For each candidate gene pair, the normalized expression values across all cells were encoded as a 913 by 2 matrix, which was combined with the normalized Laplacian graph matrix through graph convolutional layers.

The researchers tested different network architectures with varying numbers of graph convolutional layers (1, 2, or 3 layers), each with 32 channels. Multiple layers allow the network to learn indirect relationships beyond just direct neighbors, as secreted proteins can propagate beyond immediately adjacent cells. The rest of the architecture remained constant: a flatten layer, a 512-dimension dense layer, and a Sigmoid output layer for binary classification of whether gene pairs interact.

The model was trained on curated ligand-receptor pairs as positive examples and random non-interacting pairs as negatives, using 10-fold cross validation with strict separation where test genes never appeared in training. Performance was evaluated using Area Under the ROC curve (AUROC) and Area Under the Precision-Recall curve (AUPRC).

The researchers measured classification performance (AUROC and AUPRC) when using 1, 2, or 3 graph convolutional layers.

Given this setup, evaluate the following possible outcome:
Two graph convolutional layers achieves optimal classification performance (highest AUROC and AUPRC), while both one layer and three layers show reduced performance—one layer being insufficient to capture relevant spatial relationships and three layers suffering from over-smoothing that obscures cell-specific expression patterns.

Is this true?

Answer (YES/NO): NO